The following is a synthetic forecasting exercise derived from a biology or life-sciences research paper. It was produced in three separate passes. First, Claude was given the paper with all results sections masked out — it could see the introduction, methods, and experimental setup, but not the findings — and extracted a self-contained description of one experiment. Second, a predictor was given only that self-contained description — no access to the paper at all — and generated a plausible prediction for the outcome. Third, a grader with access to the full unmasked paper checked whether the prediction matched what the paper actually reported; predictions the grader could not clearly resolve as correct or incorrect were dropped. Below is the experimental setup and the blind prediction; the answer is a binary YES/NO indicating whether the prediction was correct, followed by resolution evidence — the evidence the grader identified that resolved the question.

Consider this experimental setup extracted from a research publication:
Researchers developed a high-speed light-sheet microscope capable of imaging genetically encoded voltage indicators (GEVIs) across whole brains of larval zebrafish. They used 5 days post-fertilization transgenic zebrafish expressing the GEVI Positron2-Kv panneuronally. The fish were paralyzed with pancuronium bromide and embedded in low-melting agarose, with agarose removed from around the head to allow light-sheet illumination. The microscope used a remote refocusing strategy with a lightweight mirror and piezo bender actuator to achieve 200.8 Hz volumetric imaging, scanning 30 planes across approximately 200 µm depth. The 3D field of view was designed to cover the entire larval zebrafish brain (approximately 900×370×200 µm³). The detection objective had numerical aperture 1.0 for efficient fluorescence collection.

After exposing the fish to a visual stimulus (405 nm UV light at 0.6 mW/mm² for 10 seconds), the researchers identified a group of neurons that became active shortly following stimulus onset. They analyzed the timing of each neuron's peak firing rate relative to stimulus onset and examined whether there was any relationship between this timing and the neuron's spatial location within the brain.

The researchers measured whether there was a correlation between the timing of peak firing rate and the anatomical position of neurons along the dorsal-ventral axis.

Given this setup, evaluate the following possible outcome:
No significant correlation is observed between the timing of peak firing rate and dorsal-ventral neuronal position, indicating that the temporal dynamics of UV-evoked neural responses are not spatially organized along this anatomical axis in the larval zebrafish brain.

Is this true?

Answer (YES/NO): NO